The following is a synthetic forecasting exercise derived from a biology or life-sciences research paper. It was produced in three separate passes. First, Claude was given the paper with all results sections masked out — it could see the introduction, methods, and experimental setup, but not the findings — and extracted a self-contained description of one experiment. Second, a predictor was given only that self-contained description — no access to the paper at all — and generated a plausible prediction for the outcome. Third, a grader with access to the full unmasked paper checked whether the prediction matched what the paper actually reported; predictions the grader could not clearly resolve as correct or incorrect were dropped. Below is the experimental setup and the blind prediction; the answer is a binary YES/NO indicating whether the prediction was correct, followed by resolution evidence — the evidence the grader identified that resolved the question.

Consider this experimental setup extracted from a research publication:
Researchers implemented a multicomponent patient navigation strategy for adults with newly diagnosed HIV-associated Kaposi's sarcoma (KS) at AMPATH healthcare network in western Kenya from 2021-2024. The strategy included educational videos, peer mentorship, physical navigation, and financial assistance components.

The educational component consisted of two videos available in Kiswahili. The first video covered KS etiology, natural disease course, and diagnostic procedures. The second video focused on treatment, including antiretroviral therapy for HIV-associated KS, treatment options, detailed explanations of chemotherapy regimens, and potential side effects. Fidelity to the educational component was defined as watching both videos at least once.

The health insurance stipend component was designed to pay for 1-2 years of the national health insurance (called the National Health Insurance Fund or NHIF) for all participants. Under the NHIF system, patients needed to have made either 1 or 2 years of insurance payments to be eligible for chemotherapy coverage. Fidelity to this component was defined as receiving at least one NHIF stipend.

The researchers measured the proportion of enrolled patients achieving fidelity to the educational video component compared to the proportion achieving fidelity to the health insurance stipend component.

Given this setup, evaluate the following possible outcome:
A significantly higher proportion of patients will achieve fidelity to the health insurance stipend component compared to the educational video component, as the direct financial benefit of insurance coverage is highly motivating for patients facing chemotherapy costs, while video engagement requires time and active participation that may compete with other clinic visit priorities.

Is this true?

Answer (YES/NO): NO